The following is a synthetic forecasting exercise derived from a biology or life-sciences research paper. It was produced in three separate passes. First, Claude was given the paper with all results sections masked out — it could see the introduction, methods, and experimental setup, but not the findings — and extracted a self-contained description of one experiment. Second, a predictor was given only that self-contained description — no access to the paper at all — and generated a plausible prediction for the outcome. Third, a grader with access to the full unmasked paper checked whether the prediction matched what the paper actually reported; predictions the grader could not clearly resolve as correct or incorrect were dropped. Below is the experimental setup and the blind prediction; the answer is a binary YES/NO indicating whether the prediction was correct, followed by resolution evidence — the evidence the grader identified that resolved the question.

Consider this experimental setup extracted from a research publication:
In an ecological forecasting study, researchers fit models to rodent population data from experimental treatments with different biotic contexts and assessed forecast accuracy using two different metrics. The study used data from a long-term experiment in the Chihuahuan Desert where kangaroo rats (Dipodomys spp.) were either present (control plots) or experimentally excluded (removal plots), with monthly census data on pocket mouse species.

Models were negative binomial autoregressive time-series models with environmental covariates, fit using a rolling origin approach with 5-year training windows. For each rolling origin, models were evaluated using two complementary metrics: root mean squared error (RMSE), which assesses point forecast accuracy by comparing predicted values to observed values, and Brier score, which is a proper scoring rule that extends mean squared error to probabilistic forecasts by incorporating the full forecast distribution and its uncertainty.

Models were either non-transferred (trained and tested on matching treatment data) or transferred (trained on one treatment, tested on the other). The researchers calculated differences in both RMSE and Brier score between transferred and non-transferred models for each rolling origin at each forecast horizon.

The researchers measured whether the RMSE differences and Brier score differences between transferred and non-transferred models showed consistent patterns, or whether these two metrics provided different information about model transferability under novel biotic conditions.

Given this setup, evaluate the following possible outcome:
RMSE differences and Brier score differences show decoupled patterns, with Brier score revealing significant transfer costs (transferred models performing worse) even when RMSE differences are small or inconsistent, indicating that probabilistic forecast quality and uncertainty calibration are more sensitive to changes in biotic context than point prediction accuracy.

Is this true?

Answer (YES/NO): NO